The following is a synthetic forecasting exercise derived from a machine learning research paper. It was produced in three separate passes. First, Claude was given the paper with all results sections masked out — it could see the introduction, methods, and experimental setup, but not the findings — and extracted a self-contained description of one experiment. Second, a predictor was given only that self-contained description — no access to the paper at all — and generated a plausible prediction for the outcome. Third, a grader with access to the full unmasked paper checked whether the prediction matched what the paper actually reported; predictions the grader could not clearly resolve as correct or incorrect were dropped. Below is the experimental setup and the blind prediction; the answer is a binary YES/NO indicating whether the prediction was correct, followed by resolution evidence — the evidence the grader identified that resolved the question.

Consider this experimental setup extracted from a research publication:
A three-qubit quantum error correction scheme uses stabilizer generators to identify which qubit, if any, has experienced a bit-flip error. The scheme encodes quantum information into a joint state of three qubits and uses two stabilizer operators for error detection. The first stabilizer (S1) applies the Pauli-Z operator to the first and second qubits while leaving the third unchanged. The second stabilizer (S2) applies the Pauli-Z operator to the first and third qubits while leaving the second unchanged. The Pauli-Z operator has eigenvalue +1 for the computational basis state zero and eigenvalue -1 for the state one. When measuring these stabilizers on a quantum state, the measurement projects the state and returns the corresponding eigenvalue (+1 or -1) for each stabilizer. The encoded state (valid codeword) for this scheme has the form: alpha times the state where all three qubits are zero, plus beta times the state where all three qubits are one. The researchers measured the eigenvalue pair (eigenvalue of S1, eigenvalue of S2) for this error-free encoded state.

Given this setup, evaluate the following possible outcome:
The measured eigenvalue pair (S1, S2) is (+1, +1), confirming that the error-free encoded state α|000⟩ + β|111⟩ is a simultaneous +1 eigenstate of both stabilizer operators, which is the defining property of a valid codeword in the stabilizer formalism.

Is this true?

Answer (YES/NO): YES